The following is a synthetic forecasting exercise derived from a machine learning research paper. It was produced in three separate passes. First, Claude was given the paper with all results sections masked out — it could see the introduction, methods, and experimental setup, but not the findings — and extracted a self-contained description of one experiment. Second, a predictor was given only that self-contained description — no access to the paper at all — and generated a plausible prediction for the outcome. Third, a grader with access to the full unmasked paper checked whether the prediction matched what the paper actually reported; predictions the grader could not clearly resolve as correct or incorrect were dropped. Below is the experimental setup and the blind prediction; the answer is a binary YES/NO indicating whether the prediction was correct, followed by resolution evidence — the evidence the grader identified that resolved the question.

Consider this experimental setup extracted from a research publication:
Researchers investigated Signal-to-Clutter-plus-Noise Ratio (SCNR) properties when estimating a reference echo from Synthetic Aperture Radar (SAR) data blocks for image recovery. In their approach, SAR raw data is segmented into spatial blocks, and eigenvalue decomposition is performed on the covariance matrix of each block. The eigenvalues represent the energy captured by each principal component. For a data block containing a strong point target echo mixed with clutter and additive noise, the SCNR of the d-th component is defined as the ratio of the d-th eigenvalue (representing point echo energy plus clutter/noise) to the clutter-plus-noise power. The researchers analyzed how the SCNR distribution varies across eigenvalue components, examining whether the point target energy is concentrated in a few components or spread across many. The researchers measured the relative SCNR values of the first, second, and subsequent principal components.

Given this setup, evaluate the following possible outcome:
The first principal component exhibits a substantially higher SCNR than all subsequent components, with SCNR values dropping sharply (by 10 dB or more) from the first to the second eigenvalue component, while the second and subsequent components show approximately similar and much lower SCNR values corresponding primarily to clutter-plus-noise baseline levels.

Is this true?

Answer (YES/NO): NO